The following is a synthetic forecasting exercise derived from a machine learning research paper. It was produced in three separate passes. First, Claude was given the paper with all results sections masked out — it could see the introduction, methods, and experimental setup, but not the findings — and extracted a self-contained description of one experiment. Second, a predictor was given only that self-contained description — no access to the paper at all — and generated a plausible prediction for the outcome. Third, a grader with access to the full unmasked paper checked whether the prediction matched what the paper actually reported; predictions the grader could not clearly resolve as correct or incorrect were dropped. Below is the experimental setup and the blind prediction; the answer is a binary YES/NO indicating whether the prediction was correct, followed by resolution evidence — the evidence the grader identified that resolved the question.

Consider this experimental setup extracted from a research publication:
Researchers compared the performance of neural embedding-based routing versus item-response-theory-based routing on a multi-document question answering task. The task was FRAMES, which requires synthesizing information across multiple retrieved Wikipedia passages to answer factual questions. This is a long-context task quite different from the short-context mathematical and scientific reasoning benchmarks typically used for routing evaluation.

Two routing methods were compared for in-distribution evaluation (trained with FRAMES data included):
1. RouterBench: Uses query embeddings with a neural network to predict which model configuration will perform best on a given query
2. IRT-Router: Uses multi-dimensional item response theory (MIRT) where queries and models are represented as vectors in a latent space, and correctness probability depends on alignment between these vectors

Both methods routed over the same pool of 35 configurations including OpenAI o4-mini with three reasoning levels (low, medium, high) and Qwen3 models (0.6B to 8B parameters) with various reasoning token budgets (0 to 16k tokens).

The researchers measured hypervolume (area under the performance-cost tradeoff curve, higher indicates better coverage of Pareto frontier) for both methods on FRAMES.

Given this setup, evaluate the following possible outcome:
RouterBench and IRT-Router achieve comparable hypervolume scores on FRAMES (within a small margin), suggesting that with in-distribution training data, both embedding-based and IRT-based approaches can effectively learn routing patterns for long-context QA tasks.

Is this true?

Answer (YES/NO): YES